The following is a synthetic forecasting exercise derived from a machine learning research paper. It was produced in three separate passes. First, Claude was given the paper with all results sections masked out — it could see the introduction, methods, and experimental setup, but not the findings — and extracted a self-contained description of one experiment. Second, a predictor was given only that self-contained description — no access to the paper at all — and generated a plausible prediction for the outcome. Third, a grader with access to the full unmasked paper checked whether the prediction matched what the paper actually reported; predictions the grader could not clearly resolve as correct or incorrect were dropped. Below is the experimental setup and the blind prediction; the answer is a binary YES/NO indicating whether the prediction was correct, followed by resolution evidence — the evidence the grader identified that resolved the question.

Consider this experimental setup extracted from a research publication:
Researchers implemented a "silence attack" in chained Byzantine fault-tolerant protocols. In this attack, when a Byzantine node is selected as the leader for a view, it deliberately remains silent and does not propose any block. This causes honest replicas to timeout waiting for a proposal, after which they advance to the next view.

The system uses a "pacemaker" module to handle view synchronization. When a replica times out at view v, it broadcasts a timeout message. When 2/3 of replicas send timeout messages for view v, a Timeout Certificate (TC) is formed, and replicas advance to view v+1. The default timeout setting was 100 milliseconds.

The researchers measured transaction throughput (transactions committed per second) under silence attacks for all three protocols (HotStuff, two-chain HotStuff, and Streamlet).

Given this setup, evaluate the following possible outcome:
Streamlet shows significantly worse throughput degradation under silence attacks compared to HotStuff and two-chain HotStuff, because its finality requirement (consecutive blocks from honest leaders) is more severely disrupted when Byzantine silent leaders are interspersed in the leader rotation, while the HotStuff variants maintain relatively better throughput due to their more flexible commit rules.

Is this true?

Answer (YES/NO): NO